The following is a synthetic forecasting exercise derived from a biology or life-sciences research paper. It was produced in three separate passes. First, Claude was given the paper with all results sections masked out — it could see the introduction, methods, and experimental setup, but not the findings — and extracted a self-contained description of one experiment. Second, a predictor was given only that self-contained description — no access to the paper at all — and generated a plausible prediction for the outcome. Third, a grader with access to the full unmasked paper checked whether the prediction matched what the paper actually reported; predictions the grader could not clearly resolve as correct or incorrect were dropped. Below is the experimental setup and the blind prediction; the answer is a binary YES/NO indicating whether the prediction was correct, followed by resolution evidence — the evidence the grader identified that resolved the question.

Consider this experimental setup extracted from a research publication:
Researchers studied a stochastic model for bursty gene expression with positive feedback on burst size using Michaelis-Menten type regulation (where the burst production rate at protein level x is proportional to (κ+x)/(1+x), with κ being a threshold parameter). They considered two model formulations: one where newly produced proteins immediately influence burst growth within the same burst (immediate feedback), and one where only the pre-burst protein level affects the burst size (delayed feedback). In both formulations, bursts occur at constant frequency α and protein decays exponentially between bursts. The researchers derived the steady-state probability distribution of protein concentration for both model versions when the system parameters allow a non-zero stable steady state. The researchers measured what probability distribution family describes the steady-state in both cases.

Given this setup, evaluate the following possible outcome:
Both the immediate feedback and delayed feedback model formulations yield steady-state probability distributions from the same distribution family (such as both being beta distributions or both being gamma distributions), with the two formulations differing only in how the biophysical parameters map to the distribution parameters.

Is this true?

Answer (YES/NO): YES